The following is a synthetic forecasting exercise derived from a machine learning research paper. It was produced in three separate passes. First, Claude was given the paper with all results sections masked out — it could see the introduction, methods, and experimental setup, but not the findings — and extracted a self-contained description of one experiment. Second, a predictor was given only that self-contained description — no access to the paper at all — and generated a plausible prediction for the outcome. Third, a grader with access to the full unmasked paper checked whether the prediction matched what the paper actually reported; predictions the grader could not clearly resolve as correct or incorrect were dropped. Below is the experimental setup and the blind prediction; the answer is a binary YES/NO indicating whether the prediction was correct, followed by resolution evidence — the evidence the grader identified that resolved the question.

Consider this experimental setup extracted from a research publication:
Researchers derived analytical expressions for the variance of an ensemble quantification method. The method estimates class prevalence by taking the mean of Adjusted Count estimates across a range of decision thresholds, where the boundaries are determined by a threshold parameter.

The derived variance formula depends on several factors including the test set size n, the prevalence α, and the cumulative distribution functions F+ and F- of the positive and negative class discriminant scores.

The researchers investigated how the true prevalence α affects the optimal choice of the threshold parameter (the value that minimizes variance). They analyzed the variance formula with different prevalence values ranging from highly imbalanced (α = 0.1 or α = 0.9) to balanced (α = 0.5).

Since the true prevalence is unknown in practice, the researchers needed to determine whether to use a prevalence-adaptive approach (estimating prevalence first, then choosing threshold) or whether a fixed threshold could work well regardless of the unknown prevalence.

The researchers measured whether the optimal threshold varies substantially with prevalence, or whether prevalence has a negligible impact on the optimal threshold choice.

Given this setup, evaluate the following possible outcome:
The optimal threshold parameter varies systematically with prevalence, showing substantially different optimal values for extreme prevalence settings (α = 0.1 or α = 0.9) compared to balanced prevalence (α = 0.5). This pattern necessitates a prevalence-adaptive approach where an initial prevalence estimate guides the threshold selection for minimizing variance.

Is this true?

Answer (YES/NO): NO